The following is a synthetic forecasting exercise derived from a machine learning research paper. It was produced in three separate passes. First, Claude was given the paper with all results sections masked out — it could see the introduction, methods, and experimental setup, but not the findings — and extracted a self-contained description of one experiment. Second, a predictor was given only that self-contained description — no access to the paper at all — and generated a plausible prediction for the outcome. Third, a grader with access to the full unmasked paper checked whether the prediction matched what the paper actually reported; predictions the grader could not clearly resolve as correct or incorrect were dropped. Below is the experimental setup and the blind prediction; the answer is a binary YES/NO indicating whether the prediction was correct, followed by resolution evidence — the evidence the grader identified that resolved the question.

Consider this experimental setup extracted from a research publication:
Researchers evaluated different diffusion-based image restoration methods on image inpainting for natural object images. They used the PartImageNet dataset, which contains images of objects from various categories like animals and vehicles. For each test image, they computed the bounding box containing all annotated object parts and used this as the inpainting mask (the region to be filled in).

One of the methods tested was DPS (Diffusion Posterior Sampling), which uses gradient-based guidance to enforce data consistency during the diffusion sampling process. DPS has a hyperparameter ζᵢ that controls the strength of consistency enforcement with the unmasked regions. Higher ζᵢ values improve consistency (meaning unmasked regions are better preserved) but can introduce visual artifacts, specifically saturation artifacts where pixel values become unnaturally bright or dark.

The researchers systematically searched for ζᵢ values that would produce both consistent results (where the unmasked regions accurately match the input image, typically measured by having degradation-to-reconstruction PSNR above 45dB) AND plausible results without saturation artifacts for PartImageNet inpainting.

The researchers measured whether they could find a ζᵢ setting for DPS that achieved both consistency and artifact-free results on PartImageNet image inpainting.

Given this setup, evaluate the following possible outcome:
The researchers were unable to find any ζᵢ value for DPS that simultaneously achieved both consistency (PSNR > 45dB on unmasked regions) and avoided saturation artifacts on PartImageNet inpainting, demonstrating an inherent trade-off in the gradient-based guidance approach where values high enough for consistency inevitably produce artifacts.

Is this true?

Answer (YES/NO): YES